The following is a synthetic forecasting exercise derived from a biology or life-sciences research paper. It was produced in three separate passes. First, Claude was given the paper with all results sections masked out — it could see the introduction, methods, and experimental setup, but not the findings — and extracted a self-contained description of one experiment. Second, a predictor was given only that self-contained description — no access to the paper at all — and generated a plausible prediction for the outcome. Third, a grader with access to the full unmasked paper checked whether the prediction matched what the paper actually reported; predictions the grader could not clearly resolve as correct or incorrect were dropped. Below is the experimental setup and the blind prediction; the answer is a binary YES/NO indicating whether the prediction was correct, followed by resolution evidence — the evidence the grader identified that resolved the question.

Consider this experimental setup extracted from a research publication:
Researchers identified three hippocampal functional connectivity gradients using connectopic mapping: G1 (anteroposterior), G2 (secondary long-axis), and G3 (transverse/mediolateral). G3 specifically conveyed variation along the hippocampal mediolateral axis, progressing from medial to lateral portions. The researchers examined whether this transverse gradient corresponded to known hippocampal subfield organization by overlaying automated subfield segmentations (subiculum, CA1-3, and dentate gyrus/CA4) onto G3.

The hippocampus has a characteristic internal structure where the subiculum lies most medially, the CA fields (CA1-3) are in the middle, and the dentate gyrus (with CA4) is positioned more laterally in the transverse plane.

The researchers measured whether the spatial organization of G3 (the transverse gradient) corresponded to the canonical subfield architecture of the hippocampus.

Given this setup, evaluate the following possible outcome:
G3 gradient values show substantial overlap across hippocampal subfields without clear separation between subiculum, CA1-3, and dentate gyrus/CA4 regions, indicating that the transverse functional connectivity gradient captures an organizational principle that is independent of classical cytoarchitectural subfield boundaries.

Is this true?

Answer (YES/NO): NO